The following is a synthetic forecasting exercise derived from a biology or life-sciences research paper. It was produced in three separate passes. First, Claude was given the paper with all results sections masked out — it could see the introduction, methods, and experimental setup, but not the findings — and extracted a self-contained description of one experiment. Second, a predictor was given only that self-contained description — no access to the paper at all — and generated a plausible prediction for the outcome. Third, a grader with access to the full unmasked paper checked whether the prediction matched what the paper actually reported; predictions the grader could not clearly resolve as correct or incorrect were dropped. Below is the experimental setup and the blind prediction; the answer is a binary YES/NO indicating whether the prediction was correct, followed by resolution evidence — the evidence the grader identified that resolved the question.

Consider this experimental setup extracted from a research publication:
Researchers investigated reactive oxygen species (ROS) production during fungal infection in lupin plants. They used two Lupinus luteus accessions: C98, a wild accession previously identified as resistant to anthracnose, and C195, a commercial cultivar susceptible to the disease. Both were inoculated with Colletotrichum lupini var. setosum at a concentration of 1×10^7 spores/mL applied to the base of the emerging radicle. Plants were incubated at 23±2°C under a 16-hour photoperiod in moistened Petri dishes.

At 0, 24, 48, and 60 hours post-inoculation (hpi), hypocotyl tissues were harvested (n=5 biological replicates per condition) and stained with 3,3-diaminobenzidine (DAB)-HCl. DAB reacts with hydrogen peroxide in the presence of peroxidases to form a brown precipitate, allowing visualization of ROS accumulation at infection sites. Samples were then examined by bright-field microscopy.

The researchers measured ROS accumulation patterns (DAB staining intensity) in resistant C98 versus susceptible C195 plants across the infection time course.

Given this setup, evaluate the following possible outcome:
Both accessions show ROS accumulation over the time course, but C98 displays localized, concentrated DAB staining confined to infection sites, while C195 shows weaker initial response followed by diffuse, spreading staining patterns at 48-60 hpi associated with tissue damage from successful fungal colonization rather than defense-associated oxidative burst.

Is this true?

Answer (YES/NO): NO